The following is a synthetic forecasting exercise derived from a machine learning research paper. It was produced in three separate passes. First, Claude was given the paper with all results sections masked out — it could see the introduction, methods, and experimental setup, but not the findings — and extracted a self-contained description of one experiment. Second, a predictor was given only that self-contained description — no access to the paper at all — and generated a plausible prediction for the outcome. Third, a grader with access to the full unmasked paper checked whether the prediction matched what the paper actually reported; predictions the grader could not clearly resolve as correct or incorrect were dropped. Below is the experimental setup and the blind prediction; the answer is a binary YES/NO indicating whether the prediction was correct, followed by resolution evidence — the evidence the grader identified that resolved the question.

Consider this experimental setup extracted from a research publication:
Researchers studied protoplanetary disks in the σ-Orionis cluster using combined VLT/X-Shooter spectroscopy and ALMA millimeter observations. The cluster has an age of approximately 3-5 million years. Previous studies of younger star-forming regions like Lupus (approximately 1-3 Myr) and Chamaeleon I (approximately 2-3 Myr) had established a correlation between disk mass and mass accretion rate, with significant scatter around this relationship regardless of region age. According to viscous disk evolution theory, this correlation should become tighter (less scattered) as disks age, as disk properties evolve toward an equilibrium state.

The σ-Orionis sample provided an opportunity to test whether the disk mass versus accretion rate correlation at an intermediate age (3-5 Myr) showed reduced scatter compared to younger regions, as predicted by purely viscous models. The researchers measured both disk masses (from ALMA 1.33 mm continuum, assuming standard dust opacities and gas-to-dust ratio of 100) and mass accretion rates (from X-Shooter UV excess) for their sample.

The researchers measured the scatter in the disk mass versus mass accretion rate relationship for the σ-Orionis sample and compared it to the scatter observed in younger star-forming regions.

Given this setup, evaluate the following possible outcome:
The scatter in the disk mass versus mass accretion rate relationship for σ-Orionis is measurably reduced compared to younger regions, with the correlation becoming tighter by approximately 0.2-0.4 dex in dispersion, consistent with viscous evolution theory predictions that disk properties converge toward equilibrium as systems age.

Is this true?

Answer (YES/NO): NO